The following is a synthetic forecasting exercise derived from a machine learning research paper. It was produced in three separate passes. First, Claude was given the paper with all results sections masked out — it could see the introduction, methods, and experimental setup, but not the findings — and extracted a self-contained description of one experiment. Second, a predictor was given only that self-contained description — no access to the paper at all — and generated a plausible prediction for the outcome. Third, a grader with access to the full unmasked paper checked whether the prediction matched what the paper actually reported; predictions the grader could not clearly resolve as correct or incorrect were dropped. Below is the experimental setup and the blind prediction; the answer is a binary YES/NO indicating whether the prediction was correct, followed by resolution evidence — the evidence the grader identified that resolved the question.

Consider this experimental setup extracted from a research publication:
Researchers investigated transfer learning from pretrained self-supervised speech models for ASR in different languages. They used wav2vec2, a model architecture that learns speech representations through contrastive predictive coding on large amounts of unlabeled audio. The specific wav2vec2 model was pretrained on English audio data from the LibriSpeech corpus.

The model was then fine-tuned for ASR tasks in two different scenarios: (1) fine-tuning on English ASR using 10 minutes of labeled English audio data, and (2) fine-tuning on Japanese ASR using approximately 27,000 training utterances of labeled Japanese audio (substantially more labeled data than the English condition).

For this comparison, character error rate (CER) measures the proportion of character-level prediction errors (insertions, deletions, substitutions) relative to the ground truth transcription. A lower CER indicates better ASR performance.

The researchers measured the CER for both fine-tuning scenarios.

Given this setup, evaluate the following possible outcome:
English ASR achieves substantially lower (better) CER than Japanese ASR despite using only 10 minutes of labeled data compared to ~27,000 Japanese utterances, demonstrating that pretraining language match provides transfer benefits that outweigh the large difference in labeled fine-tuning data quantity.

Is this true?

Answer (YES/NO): YES